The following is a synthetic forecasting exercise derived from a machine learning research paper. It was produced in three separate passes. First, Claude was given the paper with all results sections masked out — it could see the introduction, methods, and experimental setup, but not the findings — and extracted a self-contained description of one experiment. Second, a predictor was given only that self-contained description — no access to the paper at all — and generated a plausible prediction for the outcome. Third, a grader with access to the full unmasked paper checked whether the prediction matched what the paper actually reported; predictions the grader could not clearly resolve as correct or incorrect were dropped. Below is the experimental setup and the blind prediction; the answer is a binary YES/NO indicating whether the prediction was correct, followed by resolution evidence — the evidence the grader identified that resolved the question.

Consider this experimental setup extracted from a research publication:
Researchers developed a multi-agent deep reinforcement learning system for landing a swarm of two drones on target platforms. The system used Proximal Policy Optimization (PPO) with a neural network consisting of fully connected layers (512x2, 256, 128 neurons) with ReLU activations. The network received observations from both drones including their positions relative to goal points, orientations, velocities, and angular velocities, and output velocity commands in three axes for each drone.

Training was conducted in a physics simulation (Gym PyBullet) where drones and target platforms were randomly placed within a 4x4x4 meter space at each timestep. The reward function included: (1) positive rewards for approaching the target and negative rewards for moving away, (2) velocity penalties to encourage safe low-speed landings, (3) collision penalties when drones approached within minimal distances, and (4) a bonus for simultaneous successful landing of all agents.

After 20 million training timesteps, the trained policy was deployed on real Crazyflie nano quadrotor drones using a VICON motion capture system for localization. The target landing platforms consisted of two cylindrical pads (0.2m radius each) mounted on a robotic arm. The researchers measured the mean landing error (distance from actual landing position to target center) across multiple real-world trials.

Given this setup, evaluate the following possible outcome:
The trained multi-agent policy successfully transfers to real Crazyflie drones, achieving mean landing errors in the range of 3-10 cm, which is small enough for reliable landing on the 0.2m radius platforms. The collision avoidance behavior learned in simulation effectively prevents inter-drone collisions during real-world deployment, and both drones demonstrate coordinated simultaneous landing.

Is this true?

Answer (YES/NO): NO